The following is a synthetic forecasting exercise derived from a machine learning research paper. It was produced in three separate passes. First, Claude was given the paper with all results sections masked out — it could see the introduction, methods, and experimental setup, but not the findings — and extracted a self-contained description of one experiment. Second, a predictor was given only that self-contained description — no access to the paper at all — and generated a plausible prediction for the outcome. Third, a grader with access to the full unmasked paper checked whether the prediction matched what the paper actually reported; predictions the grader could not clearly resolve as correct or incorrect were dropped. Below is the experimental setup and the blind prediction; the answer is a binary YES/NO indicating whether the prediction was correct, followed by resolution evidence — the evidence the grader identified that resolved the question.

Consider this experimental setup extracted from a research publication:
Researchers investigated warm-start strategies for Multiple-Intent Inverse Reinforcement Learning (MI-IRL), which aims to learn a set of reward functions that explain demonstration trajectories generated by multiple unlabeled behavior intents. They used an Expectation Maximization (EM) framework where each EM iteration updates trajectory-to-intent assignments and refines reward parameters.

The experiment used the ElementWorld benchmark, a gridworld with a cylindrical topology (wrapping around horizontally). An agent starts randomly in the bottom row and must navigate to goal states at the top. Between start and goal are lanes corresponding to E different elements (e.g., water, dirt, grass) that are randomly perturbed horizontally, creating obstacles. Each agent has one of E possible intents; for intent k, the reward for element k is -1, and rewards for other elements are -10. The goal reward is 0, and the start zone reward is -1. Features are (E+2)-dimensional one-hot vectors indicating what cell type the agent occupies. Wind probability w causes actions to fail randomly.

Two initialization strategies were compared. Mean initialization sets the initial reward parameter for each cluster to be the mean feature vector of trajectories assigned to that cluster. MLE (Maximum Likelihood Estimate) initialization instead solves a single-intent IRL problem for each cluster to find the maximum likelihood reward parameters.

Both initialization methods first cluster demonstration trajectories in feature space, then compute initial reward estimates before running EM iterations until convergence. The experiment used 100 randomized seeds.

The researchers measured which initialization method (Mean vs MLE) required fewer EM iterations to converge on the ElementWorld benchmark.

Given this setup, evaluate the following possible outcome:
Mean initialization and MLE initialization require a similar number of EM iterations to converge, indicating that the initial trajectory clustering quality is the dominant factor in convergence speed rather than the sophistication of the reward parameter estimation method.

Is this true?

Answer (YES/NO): YES